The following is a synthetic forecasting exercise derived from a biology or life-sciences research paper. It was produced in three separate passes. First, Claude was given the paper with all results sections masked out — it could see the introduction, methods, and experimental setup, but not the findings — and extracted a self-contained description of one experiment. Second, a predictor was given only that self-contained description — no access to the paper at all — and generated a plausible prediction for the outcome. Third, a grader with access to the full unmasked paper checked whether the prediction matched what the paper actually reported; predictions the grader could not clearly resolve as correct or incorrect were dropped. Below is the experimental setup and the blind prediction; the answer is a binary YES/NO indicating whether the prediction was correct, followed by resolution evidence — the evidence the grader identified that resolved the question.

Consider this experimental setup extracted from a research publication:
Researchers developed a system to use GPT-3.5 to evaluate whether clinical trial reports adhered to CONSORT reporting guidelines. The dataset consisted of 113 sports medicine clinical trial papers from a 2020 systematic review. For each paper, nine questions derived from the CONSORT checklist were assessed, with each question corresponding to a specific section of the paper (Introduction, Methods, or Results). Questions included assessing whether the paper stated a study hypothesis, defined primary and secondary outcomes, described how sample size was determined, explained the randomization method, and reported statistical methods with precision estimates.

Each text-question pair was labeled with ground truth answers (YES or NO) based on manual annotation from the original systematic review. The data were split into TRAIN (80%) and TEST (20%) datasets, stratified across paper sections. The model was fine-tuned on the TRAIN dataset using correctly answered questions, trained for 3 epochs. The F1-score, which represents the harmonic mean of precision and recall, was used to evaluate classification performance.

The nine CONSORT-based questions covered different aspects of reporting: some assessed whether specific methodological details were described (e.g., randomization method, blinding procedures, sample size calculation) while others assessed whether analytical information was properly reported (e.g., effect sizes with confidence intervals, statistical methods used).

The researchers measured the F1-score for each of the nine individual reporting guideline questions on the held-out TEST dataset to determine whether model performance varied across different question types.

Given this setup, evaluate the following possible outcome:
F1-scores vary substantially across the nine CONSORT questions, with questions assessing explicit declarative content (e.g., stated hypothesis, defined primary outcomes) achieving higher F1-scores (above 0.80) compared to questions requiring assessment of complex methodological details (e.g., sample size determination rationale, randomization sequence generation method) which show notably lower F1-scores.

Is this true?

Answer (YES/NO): NO